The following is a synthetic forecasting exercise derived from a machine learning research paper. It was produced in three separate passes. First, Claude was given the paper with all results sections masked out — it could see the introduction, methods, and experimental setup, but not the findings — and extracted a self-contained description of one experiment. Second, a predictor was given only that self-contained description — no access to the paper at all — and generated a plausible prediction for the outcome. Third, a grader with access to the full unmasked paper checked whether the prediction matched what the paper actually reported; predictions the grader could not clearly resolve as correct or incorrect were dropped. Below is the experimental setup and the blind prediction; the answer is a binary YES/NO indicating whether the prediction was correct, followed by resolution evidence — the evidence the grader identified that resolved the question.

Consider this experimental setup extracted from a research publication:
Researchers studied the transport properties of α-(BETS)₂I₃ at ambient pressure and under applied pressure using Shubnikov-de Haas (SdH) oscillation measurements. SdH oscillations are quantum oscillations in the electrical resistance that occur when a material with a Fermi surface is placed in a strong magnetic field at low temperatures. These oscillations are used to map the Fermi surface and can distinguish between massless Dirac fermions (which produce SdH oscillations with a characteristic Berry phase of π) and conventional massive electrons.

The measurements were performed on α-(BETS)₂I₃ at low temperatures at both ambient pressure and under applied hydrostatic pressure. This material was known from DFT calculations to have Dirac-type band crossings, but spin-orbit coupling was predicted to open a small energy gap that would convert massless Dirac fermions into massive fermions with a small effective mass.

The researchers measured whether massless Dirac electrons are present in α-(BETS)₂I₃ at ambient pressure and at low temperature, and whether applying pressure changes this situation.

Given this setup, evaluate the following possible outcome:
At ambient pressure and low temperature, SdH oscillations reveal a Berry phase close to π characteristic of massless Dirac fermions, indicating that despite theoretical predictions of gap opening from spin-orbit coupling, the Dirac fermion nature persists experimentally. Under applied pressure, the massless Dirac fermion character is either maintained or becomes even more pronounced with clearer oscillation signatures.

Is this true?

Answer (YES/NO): NO